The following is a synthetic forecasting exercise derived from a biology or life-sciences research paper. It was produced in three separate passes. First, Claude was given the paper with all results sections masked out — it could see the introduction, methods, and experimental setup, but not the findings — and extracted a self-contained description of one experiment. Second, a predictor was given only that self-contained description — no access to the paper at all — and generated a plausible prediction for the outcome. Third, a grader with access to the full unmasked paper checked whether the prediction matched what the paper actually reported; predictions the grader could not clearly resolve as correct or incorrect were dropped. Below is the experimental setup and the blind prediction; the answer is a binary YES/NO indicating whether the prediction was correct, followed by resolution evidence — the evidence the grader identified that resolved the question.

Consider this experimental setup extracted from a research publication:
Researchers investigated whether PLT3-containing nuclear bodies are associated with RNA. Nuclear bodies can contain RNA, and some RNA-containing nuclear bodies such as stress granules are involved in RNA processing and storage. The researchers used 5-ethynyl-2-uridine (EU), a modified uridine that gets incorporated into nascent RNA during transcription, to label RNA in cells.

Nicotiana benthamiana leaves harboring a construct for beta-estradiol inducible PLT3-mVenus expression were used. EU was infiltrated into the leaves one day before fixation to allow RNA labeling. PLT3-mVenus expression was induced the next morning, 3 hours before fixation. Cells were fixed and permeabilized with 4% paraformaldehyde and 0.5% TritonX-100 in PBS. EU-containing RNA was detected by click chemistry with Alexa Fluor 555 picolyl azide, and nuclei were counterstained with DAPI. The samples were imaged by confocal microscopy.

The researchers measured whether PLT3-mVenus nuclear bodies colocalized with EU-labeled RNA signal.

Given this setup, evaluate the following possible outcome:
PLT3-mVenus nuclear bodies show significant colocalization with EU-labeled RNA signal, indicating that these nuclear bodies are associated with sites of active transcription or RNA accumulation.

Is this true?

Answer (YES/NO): YES